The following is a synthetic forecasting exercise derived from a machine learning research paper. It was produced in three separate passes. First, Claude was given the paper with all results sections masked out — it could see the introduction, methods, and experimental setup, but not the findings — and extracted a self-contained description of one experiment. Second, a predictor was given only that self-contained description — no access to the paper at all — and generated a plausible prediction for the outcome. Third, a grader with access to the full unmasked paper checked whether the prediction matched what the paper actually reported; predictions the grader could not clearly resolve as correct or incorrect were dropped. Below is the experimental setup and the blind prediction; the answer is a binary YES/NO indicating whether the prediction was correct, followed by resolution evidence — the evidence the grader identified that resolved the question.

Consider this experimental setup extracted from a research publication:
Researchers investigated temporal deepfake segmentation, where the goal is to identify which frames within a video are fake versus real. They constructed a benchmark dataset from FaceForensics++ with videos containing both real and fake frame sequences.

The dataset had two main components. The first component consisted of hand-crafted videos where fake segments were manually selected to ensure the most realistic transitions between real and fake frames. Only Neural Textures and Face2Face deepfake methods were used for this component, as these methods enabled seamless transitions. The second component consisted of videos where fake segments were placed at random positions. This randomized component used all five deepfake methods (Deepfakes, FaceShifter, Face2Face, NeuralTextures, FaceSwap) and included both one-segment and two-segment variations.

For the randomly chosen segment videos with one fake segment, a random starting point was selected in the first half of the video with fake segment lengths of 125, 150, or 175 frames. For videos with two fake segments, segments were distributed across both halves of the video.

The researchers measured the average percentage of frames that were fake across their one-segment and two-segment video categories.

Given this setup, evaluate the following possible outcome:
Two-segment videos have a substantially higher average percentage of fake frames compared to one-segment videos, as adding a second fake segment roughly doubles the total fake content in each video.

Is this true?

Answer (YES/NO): NO